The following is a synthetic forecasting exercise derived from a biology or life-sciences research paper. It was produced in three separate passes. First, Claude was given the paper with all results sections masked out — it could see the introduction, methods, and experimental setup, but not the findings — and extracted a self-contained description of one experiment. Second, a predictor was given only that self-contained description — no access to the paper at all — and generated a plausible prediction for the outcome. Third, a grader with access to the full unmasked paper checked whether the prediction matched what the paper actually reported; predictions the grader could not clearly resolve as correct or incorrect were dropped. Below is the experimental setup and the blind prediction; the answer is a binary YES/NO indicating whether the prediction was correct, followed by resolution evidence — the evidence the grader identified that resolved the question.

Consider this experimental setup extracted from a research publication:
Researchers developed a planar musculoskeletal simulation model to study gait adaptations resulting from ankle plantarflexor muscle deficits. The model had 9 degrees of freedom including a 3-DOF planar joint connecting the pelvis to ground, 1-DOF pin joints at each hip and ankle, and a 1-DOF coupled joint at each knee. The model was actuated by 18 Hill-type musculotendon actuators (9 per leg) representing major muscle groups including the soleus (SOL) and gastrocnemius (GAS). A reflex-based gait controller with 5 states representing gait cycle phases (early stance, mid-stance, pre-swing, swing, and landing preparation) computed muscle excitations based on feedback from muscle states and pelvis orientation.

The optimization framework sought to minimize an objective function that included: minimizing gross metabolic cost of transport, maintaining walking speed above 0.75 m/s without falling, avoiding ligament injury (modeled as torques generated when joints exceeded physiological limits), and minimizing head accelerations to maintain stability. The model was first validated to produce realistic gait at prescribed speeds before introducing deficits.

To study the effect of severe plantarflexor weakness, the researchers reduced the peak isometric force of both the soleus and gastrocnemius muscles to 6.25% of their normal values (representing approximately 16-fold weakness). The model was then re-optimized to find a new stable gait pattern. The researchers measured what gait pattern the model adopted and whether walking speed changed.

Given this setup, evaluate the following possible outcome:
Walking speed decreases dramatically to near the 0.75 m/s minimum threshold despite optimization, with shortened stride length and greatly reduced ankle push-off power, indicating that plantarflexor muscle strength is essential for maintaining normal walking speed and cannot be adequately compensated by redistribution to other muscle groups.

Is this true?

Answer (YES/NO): NO